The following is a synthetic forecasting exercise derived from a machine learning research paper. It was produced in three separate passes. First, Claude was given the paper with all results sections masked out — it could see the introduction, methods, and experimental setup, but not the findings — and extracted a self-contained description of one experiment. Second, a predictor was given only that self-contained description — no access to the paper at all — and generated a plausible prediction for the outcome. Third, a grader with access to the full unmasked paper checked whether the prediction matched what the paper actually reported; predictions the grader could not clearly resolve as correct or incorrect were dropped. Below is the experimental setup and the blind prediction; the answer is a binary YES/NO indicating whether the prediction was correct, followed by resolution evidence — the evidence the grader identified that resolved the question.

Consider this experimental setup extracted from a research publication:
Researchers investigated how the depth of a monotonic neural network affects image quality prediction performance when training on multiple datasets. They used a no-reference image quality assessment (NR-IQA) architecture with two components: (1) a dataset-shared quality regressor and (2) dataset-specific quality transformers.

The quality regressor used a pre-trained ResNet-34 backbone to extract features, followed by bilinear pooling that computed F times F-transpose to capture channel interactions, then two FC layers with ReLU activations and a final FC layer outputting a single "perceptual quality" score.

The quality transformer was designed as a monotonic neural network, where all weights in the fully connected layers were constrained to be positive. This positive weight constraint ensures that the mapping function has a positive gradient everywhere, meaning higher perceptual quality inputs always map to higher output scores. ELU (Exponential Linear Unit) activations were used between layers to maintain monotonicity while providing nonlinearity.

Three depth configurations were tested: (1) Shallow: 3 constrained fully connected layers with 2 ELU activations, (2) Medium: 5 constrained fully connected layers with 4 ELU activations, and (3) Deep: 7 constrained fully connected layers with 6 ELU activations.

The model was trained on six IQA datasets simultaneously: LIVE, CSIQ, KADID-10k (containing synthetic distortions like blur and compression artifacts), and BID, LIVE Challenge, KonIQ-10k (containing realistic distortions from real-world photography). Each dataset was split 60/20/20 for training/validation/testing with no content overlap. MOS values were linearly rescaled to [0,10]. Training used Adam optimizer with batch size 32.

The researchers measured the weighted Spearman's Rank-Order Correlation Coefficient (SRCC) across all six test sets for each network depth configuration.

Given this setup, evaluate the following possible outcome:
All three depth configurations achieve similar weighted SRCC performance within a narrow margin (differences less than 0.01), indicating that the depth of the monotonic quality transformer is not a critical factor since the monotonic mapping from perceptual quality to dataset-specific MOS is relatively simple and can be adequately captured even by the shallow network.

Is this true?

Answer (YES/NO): NO